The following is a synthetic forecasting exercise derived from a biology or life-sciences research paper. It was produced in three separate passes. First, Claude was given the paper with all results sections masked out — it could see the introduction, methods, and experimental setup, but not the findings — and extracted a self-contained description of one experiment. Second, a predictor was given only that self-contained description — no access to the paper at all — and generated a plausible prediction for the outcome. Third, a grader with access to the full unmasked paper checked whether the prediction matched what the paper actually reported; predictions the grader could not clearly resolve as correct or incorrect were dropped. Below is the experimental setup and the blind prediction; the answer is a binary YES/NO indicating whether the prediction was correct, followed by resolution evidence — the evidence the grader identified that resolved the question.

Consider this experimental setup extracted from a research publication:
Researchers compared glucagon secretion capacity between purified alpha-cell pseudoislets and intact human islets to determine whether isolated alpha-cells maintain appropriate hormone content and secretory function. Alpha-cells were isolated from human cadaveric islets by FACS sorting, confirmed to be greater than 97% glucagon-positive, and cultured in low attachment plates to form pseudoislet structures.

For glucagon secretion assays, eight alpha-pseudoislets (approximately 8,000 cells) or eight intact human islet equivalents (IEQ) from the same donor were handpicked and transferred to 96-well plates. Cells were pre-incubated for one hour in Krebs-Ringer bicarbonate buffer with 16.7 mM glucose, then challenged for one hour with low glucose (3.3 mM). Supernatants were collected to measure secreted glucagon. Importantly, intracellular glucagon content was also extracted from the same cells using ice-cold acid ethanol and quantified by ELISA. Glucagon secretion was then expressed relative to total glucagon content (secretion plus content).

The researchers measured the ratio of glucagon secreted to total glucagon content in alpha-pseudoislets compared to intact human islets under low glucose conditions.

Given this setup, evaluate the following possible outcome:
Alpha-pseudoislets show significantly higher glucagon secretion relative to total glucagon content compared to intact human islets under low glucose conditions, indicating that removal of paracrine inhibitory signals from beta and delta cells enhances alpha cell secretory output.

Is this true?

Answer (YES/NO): NO